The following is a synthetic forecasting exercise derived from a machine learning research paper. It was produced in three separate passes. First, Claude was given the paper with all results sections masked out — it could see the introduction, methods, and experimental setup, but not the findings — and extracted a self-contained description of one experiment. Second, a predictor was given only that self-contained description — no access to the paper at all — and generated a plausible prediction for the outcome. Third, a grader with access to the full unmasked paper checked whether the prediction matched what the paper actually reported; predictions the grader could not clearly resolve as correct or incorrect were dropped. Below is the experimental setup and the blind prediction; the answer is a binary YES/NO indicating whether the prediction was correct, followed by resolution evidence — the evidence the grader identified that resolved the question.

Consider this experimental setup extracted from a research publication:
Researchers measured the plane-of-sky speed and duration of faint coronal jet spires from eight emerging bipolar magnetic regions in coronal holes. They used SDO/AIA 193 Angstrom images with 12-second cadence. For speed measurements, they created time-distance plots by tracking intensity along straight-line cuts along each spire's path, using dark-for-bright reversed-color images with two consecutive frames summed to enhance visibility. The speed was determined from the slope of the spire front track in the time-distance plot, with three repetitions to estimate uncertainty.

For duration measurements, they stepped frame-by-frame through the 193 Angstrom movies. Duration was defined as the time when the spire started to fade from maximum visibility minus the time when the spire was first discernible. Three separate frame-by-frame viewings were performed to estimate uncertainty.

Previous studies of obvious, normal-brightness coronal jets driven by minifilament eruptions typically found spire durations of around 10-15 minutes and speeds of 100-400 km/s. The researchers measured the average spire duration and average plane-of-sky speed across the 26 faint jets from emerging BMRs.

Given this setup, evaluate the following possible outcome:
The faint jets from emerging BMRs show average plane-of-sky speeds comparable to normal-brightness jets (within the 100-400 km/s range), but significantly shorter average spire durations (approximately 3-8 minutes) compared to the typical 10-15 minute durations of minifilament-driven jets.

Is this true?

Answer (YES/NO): NO